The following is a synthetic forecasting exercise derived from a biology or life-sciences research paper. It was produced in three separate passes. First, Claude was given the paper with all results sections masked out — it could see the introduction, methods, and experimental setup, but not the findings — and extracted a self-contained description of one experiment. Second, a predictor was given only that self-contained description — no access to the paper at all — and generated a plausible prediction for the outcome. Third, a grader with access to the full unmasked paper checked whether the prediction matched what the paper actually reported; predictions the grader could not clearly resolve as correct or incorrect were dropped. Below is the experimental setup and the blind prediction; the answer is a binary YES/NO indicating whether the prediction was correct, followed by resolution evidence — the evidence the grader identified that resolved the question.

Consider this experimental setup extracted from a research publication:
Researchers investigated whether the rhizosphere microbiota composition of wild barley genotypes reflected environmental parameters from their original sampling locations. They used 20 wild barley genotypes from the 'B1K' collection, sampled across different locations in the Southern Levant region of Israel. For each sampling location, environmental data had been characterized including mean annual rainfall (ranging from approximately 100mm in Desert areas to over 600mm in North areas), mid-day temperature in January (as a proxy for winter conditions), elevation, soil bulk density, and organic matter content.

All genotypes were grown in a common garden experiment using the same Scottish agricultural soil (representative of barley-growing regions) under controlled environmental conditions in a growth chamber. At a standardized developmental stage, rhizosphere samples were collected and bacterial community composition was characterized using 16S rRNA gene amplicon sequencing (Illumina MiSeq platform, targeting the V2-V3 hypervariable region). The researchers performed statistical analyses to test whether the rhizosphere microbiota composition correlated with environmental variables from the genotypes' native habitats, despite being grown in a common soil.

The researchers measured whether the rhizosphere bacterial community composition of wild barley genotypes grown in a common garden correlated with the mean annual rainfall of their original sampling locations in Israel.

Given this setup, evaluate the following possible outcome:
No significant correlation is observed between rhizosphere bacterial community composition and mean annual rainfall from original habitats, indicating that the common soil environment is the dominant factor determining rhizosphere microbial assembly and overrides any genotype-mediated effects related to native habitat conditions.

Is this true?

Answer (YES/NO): NO